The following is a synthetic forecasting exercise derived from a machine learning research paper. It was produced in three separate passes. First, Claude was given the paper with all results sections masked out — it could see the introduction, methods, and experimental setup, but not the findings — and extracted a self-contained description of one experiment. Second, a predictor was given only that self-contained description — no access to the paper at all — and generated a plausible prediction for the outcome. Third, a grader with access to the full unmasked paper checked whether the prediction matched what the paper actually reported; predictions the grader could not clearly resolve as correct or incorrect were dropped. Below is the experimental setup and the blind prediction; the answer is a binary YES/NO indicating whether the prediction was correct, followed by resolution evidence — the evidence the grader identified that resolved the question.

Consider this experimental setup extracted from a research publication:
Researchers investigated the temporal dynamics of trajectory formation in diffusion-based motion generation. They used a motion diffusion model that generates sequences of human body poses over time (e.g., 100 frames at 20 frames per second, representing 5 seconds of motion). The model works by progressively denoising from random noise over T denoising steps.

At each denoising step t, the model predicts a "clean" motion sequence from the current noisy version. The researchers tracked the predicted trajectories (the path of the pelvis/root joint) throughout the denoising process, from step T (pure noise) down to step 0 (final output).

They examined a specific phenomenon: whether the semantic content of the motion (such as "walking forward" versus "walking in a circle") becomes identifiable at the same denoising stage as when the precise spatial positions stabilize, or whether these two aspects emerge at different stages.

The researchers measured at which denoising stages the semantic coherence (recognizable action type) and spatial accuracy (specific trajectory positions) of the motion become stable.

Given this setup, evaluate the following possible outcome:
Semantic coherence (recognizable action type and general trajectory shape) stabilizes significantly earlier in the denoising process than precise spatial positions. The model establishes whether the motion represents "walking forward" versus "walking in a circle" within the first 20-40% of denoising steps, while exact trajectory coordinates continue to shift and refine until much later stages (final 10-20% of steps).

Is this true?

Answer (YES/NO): NO